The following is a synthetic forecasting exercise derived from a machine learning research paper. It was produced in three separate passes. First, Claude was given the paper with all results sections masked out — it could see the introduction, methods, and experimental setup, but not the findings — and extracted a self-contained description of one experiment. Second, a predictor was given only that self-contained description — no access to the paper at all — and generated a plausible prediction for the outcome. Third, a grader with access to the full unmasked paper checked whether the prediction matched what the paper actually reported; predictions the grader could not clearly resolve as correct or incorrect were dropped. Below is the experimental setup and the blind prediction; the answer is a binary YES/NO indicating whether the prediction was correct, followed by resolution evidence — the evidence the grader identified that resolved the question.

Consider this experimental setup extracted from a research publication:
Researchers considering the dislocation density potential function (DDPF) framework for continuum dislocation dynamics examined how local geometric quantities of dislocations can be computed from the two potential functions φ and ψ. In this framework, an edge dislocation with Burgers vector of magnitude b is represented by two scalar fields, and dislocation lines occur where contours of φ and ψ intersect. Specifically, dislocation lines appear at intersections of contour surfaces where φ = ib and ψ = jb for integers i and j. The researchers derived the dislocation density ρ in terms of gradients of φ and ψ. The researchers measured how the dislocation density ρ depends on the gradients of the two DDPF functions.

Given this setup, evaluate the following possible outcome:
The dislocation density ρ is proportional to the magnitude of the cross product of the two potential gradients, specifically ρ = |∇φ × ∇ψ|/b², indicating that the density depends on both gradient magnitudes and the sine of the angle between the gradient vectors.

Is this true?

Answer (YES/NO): YES